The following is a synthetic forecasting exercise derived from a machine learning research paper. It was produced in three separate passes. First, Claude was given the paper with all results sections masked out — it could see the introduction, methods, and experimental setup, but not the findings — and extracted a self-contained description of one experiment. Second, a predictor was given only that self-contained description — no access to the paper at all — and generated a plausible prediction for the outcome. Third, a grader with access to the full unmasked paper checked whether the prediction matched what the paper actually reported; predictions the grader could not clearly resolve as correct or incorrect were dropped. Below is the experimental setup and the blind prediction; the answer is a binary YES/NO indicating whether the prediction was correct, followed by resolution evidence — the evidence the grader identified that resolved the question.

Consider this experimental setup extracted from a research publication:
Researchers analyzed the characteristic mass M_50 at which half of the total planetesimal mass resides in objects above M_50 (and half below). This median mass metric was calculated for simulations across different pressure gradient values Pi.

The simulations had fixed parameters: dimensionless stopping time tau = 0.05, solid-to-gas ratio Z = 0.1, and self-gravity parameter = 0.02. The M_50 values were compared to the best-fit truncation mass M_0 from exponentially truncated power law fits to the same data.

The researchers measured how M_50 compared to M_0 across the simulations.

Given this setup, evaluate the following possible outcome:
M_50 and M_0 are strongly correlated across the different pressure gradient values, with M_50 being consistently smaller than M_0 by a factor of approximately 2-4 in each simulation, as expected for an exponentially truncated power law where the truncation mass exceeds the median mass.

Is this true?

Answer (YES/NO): NO